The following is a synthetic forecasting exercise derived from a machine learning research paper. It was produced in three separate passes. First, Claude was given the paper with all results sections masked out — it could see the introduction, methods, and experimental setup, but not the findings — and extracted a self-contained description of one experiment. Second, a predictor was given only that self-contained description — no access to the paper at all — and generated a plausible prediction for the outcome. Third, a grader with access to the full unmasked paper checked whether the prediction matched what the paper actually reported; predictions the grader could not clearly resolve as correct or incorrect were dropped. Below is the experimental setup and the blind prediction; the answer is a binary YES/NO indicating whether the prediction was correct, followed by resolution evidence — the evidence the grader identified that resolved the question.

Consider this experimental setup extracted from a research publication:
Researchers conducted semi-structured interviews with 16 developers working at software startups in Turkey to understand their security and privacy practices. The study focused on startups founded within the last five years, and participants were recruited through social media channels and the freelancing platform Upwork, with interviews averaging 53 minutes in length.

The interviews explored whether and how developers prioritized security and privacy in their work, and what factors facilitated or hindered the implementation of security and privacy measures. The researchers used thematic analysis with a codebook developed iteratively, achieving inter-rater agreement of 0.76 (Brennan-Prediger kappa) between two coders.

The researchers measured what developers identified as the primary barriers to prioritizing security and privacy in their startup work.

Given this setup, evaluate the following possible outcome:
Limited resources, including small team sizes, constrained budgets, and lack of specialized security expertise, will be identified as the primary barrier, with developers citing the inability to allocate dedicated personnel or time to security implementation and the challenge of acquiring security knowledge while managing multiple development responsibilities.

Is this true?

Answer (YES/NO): NO